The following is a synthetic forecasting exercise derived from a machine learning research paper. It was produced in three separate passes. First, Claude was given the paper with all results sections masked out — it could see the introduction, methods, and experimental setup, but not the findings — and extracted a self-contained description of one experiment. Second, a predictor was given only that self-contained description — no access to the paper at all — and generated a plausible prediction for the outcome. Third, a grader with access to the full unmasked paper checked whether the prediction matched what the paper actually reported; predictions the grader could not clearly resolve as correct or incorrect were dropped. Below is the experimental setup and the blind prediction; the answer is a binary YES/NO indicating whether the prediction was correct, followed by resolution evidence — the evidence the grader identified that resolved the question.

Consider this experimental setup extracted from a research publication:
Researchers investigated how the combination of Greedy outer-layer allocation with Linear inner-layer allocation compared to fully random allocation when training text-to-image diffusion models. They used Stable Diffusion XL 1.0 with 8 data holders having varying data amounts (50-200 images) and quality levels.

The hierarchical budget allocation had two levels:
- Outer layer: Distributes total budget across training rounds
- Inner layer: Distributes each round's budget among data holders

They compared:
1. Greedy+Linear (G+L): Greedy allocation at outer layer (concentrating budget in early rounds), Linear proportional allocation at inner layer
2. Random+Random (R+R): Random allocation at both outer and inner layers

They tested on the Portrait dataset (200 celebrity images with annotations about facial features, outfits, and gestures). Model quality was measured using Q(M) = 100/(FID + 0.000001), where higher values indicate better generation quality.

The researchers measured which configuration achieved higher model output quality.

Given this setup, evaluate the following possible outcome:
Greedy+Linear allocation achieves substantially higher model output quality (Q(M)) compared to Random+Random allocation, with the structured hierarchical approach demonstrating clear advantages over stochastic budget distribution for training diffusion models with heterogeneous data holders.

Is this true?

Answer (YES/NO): NO